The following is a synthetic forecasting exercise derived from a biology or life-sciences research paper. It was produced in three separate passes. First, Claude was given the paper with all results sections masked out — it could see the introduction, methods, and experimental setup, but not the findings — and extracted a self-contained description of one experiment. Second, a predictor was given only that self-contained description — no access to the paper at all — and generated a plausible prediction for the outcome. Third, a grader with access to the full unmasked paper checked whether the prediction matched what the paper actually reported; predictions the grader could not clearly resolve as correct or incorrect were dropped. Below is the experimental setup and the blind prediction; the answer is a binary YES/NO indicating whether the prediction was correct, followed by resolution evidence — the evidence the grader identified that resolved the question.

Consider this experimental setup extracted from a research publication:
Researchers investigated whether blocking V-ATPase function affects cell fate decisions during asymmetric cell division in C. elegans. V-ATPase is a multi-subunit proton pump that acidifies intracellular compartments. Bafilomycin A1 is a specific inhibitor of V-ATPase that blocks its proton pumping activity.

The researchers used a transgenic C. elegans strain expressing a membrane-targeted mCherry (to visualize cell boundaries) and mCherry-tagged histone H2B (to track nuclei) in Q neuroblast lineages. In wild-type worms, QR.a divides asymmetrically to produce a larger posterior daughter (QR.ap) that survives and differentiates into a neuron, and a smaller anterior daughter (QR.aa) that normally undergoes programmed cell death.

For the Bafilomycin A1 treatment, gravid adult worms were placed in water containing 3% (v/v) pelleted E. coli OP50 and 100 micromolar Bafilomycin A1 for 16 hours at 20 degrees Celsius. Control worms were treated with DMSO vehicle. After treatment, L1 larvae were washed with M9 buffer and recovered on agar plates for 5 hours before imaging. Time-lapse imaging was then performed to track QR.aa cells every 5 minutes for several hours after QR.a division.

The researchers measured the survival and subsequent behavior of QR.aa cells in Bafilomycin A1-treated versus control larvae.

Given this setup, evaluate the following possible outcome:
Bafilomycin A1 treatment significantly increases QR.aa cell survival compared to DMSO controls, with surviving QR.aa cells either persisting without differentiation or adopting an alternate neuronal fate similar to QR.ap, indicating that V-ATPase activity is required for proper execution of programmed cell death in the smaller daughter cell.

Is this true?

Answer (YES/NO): YES